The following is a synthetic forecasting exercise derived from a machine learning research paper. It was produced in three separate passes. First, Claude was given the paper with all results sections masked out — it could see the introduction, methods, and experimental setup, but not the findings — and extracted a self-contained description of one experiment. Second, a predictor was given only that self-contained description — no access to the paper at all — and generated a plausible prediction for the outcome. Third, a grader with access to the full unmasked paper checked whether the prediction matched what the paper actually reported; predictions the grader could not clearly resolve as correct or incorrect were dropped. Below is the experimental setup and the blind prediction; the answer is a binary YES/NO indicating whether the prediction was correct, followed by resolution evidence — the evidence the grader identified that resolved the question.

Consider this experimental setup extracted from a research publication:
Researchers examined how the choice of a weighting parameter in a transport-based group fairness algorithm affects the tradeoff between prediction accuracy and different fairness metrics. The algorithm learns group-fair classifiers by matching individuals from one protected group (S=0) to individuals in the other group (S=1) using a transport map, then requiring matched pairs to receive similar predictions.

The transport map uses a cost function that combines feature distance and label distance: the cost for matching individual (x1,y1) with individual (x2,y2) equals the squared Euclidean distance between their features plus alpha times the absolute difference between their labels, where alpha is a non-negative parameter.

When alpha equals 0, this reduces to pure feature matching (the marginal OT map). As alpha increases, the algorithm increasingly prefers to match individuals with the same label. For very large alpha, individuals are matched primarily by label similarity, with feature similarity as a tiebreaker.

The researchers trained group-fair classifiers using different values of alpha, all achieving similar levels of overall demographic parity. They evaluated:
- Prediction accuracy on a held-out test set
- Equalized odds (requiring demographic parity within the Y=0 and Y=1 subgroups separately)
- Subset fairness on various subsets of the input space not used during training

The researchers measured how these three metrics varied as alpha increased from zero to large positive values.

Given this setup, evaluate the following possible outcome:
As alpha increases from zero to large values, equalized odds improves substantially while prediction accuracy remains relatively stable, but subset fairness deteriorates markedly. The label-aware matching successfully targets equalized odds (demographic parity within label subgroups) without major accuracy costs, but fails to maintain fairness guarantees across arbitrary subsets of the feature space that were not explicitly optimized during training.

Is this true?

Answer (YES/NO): NO